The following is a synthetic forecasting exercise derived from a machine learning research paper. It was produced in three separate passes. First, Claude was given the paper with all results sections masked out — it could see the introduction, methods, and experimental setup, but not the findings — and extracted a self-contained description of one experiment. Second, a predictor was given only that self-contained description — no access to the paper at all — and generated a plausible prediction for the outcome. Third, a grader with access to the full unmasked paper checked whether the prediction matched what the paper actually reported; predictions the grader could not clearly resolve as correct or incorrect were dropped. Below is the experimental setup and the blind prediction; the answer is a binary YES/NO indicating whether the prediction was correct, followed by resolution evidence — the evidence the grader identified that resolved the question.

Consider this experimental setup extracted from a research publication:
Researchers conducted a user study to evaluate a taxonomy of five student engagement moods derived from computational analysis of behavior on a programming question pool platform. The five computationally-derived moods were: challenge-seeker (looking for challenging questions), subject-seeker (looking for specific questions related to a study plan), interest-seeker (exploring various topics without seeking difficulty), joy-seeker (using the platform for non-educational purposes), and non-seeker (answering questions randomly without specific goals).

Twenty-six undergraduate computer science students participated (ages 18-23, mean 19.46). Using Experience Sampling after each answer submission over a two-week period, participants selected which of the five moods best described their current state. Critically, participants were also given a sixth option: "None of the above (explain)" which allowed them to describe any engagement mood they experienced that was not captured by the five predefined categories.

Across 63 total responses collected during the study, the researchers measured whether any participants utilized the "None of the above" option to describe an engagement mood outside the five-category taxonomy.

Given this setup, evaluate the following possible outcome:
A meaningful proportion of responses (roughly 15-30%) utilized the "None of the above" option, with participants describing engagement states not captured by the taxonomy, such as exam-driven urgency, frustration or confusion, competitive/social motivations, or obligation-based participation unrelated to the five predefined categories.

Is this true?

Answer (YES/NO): NO